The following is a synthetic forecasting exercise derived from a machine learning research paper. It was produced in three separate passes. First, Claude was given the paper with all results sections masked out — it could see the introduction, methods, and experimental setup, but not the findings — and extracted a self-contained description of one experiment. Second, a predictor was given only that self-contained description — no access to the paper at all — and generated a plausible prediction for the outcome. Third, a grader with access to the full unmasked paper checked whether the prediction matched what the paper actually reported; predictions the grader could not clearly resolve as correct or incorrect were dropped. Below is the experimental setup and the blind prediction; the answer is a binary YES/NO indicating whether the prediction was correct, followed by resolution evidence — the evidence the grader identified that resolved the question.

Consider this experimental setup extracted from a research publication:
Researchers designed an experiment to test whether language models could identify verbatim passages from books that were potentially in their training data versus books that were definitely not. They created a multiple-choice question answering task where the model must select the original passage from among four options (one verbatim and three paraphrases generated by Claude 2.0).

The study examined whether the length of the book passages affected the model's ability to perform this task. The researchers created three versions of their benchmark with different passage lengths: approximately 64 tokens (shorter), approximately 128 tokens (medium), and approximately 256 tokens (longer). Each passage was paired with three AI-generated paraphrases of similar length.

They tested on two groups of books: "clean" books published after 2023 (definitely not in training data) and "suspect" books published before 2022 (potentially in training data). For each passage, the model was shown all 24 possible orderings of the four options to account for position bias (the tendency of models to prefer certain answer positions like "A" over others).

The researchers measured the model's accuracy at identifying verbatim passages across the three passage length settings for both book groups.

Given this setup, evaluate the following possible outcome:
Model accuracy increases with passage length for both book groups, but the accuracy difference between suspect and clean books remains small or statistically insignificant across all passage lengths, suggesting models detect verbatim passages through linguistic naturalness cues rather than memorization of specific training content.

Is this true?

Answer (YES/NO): NO